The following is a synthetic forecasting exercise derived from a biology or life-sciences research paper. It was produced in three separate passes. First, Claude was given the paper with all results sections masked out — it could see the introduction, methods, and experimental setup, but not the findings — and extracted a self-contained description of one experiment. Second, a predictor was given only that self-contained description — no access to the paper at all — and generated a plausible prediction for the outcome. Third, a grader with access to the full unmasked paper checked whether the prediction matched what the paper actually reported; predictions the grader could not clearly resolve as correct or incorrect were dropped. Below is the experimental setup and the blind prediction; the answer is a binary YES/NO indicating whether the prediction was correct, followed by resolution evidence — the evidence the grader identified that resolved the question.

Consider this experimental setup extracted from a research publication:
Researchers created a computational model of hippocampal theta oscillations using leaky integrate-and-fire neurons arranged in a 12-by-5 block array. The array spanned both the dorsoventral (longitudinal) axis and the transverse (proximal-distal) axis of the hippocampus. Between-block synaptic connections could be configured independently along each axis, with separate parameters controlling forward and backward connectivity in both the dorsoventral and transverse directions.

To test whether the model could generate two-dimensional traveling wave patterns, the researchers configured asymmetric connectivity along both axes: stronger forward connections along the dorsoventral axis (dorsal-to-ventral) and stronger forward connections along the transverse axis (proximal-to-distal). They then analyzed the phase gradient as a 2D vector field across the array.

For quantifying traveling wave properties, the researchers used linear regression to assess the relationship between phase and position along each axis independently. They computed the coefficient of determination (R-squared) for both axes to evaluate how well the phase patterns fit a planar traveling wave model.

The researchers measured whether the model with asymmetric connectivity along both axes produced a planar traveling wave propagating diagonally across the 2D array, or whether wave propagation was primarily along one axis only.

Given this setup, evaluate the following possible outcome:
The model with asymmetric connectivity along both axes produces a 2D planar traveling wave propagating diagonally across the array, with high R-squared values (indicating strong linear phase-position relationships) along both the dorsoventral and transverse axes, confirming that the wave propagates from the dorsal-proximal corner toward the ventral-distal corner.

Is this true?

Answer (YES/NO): NO